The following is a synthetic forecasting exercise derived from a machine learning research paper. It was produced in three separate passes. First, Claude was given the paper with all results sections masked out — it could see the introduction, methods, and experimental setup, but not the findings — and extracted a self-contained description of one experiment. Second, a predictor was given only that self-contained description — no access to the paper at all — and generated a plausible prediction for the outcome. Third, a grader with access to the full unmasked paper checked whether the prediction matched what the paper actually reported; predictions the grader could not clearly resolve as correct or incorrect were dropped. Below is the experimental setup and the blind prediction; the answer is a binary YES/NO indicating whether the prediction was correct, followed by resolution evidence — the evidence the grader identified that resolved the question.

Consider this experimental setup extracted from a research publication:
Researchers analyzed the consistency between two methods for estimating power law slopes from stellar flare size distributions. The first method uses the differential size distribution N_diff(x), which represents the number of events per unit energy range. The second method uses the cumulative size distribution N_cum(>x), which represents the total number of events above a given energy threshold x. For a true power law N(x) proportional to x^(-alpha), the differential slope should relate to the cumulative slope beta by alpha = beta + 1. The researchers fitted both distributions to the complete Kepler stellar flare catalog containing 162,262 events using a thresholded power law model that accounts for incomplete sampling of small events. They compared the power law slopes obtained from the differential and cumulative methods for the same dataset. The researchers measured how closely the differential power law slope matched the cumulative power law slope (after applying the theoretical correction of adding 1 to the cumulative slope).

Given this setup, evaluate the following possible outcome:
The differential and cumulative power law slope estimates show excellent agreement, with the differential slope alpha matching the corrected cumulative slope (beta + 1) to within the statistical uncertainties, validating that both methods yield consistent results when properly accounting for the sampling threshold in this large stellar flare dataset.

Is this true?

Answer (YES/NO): NO